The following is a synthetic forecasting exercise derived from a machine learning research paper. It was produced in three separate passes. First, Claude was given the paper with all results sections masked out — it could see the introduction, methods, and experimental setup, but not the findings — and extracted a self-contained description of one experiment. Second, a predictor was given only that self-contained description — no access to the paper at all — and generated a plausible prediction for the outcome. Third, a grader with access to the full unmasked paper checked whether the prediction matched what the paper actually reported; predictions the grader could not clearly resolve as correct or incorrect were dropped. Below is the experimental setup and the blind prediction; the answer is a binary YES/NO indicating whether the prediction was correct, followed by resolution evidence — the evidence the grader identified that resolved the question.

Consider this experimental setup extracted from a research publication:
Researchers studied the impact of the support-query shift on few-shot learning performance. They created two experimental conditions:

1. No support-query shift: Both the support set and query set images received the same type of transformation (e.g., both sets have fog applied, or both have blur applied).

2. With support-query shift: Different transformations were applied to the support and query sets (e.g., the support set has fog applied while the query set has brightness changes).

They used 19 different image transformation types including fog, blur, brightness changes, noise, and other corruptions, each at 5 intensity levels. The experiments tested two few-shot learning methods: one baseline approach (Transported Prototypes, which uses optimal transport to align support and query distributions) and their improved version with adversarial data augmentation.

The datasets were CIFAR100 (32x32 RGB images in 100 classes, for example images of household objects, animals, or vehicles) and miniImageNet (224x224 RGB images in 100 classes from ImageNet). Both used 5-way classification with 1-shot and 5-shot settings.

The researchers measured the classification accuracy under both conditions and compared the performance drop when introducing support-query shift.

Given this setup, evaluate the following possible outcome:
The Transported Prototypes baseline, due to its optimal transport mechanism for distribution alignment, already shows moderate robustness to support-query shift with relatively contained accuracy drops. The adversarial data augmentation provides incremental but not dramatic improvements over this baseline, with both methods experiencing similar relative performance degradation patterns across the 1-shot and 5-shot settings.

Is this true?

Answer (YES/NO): NO